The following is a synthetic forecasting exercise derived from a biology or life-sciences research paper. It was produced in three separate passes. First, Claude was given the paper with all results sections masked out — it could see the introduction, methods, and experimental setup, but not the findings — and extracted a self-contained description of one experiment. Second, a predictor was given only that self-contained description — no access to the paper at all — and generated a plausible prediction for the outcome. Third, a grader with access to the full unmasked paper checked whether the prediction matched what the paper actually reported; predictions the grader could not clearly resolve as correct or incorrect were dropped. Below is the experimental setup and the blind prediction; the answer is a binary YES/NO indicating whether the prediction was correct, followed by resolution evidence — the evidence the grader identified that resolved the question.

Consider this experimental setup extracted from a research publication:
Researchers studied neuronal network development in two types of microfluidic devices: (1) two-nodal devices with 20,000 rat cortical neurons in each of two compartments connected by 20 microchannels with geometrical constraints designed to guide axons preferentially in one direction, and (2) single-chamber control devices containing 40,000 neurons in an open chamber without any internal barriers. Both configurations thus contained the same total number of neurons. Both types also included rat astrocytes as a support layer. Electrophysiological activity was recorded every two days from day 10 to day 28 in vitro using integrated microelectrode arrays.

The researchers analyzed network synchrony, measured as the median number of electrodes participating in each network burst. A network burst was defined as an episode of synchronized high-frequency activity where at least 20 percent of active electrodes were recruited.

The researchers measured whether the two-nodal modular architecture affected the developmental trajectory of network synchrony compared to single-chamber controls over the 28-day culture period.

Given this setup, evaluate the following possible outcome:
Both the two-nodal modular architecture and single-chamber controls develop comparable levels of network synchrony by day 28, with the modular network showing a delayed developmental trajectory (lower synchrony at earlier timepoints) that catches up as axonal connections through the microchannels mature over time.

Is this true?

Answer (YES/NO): NO